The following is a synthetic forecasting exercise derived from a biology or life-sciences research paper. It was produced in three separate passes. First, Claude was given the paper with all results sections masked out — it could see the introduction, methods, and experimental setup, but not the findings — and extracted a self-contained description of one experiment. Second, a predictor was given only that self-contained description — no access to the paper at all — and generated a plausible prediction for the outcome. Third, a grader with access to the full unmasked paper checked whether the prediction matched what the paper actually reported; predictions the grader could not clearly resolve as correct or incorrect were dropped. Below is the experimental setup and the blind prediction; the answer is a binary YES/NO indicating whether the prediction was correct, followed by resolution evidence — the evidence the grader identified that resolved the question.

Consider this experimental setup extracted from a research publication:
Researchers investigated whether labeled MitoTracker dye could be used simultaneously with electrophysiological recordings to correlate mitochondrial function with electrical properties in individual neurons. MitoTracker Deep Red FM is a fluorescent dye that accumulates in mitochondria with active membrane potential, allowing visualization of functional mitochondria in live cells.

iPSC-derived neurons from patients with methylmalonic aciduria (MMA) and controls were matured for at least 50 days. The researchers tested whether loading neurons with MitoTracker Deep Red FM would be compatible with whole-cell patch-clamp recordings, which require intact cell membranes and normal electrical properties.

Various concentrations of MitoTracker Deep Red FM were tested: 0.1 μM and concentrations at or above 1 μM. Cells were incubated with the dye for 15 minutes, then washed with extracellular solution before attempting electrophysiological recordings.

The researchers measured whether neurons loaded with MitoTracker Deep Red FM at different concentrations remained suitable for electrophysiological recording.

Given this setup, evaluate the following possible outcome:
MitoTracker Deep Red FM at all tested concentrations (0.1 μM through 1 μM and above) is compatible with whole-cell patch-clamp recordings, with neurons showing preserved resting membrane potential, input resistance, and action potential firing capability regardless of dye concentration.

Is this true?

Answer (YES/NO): NO